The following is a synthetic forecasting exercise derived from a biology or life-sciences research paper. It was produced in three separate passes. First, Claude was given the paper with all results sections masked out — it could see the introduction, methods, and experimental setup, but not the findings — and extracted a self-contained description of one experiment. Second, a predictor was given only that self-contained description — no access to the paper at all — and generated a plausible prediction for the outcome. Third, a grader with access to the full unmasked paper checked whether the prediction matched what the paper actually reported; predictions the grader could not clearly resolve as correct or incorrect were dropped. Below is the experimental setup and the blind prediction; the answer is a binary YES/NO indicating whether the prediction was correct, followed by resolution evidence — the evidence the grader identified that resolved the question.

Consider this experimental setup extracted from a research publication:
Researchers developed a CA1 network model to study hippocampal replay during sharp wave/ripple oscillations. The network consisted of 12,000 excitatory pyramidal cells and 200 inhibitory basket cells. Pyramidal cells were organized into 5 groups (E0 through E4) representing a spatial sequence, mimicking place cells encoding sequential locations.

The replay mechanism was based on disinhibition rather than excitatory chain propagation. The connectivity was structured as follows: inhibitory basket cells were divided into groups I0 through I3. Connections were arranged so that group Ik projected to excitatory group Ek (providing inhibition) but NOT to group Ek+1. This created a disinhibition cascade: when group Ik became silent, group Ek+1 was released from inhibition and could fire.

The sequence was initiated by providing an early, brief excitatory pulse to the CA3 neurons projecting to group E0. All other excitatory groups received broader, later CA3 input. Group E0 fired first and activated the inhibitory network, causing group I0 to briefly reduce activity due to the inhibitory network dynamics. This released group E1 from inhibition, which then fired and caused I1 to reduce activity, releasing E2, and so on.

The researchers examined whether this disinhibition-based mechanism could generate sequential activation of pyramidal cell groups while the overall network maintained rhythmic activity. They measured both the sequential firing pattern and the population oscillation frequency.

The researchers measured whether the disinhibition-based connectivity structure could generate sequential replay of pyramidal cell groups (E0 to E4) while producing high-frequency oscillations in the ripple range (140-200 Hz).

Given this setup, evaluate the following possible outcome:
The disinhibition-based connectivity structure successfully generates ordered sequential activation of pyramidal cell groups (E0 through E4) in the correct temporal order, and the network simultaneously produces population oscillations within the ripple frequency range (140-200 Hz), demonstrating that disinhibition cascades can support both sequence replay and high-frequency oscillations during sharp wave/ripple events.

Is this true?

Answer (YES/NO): YES